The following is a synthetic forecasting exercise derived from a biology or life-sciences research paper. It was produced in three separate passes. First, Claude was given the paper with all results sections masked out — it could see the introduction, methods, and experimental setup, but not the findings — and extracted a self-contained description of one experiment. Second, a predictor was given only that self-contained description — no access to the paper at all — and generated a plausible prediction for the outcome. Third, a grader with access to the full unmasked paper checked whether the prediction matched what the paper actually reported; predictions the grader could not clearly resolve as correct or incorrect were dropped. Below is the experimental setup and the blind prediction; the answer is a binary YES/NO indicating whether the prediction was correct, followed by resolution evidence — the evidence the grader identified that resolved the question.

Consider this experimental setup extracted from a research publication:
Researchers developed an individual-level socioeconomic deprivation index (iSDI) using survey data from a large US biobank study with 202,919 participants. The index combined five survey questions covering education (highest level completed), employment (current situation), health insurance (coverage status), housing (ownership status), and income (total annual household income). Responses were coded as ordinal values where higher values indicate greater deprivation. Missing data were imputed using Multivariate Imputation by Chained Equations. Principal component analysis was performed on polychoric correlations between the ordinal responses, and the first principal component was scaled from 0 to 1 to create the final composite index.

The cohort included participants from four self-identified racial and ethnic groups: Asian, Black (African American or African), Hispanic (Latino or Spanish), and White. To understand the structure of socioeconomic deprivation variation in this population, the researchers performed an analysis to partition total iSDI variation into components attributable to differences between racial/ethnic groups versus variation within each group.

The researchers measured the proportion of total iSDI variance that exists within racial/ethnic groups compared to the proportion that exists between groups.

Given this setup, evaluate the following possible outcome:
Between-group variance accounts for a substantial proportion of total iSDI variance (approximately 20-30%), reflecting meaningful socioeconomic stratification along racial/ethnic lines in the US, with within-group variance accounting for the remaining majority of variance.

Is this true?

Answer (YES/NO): YES